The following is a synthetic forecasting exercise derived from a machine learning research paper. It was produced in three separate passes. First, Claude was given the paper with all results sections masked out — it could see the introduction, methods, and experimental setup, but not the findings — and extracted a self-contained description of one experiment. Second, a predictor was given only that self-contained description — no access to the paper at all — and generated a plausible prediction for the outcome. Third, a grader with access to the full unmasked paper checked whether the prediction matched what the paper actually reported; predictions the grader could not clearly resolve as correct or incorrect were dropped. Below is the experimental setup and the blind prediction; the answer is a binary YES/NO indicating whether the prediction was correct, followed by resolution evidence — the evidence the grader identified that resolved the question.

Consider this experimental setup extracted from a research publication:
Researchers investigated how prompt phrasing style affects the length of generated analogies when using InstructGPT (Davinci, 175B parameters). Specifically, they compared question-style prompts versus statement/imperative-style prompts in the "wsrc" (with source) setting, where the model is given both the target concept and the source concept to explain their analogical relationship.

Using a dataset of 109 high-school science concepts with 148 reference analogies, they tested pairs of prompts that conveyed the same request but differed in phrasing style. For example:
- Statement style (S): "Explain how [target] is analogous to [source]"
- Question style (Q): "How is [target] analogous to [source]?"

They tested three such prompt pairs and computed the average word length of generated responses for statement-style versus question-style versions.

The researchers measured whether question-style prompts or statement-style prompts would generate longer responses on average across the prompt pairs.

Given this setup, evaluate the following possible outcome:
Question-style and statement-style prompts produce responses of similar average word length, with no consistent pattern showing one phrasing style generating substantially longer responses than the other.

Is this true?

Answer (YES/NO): NO